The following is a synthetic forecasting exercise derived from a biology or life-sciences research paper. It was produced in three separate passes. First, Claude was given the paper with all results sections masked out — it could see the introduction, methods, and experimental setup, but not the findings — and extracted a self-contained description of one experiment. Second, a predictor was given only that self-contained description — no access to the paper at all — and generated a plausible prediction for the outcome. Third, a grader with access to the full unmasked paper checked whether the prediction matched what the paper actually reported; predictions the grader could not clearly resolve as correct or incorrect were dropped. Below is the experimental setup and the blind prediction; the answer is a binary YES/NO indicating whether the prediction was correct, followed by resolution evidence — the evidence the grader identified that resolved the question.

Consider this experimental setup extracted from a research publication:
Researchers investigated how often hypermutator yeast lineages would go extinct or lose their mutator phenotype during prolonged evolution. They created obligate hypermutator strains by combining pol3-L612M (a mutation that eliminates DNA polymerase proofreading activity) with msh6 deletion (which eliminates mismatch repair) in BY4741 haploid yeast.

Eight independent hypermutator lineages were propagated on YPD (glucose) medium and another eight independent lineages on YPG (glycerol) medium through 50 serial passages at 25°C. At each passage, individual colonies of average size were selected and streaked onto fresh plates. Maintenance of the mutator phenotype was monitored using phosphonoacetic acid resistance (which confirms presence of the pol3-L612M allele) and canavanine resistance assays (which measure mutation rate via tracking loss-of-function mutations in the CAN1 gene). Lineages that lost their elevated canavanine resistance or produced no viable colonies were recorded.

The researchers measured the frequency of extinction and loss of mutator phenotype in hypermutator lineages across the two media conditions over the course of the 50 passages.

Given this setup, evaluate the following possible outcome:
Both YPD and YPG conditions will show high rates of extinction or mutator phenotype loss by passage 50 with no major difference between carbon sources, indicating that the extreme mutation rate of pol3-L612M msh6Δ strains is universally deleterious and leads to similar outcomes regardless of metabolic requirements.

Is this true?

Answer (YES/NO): NO